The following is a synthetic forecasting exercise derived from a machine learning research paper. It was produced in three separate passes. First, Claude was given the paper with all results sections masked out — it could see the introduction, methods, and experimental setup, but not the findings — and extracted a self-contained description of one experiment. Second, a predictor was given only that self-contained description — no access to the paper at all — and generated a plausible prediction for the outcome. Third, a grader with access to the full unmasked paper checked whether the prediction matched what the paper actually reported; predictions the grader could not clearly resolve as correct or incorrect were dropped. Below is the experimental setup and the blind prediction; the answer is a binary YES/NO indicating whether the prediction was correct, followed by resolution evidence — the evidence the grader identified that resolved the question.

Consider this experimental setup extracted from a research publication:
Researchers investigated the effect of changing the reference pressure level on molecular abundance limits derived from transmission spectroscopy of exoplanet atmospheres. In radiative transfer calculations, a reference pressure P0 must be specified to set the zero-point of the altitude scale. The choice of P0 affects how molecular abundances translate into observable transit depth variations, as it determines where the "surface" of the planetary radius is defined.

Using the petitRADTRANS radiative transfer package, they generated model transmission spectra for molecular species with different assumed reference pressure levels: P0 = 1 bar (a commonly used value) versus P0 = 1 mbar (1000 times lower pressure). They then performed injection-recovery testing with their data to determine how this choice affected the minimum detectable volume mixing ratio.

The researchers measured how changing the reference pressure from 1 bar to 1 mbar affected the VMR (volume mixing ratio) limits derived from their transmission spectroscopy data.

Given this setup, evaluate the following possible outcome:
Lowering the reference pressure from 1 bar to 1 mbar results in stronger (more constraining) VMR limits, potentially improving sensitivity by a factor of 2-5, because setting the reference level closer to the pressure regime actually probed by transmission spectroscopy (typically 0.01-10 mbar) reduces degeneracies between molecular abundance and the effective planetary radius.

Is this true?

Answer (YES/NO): NO